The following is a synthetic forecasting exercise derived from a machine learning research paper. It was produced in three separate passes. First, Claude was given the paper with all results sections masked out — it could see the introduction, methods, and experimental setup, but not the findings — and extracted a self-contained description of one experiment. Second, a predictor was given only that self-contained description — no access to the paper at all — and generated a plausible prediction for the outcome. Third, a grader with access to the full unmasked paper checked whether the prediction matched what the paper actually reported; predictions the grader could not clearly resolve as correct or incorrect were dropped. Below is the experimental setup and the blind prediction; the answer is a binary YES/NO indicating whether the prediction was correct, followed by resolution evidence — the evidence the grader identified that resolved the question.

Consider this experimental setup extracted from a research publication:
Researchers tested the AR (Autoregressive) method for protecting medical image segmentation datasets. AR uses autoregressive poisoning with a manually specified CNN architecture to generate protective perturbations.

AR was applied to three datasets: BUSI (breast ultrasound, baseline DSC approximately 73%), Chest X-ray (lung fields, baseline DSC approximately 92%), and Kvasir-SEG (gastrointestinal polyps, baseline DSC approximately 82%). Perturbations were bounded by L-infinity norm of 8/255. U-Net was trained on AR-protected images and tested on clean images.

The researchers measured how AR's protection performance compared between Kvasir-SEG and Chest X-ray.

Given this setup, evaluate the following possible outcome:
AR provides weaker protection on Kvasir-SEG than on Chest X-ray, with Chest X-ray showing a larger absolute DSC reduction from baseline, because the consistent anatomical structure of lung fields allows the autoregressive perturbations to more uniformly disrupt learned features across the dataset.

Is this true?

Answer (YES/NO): NO